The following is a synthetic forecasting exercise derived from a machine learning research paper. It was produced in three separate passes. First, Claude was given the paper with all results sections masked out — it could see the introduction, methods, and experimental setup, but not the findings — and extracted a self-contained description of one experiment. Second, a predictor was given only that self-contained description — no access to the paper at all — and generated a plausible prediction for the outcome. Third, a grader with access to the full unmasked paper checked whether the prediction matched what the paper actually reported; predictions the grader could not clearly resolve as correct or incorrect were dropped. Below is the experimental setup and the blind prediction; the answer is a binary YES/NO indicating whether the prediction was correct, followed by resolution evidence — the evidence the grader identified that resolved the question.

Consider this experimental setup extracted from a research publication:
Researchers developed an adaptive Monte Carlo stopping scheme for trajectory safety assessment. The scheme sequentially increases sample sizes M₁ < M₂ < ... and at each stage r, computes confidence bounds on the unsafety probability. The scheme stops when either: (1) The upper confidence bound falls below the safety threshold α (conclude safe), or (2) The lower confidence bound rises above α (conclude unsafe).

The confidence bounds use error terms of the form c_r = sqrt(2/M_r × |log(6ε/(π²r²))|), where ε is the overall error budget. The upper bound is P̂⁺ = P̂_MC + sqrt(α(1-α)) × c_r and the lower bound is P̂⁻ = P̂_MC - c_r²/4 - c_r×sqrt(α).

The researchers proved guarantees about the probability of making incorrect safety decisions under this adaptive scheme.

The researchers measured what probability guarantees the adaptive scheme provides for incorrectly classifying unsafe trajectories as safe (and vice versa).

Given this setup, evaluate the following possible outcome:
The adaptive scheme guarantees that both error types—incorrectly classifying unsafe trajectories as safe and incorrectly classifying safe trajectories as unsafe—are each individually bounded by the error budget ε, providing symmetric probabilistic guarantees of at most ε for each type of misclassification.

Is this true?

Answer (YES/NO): YES